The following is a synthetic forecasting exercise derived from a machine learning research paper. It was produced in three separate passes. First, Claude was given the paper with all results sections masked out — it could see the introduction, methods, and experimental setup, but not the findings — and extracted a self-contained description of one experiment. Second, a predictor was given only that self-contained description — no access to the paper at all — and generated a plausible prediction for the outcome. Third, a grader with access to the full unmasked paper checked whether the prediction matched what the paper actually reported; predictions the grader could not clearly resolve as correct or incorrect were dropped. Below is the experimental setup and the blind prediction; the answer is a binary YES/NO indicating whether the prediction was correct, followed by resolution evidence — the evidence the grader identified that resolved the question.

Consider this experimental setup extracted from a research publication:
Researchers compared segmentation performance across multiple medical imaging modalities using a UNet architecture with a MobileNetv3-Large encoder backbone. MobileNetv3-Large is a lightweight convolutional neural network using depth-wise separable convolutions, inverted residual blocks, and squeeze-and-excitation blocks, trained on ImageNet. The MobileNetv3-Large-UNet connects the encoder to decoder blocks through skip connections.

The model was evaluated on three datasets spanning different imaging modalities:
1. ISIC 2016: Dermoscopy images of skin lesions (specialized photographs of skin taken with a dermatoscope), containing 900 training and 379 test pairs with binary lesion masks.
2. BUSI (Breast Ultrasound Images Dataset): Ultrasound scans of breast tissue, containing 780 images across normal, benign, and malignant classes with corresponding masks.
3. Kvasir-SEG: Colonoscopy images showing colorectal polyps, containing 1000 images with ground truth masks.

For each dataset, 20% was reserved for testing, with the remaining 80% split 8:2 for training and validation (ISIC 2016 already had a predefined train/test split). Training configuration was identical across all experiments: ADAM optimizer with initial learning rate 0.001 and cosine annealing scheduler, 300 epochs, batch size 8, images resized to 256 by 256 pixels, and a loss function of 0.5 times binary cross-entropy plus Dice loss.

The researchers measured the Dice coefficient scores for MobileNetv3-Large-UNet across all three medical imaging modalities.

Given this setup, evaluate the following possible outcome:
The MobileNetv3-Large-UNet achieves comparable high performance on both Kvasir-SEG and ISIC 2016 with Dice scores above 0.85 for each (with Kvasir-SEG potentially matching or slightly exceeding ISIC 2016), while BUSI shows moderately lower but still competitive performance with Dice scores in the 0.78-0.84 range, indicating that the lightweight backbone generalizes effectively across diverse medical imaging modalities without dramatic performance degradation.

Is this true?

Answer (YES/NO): NO